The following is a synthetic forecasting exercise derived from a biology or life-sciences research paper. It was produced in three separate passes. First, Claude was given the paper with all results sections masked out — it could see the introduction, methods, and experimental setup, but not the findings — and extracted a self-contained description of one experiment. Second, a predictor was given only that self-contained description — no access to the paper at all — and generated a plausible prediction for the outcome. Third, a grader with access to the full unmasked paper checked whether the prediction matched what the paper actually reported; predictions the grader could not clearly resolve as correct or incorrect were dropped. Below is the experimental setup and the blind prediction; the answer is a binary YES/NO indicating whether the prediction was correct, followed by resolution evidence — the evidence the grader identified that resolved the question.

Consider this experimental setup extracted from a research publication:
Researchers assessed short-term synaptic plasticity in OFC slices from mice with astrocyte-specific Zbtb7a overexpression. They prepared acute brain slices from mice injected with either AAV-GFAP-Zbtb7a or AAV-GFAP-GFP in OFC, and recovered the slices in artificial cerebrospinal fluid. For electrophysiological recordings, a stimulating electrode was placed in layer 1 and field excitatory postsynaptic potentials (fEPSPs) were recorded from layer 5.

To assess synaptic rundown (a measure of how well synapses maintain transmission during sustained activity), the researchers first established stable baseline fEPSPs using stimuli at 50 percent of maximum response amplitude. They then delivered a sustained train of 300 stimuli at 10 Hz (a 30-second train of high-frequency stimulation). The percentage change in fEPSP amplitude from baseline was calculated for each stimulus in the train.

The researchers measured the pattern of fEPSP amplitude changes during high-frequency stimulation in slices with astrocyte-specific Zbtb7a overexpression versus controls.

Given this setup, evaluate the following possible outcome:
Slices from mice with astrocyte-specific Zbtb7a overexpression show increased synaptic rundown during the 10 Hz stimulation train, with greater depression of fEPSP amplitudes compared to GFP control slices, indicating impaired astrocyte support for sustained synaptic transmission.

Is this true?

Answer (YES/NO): YES